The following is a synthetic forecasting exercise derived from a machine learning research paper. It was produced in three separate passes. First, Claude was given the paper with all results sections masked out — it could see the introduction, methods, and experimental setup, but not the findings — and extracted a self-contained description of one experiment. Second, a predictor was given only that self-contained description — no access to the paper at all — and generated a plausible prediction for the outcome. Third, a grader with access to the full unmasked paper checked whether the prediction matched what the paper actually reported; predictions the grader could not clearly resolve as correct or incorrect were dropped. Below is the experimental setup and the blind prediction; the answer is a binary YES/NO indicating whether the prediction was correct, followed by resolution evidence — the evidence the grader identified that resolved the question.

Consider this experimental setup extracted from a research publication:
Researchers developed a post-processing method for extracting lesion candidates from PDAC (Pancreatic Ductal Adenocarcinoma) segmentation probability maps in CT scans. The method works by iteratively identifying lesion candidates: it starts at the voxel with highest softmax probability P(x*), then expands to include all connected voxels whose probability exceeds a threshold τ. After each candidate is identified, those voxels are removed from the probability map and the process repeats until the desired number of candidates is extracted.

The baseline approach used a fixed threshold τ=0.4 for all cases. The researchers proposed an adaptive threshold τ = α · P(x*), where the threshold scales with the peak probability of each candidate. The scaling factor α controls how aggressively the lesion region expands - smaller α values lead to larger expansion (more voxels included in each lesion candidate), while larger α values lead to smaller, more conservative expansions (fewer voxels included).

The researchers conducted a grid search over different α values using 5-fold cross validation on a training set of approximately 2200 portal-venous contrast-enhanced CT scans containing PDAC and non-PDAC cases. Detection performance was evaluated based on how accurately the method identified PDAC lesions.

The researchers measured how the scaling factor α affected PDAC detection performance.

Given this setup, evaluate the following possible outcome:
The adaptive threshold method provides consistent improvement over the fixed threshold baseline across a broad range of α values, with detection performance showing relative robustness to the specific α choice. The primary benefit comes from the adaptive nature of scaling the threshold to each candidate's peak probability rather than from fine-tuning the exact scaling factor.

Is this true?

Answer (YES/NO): NO